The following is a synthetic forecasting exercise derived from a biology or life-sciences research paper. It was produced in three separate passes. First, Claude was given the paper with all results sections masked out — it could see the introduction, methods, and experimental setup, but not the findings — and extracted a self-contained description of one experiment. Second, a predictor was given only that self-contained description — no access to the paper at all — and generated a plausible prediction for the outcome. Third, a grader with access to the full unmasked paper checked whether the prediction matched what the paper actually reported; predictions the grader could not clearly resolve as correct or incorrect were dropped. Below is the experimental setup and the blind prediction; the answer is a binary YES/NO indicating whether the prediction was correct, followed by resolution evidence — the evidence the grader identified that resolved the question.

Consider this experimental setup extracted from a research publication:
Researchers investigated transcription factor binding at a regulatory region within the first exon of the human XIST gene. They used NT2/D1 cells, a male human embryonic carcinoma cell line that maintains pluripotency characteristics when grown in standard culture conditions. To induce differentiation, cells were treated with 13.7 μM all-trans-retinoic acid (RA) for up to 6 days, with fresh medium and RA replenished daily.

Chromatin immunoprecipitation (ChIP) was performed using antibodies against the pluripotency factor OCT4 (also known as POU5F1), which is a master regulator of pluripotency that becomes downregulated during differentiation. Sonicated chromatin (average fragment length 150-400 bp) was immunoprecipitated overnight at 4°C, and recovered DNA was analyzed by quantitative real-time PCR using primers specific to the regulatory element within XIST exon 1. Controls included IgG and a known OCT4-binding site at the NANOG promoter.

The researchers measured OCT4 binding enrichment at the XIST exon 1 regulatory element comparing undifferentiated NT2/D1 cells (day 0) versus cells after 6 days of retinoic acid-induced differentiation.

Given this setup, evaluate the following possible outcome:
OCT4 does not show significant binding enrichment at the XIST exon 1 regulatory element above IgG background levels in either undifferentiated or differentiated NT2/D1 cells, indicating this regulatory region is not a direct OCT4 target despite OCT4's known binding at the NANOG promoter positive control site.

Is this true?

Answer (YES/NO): NO